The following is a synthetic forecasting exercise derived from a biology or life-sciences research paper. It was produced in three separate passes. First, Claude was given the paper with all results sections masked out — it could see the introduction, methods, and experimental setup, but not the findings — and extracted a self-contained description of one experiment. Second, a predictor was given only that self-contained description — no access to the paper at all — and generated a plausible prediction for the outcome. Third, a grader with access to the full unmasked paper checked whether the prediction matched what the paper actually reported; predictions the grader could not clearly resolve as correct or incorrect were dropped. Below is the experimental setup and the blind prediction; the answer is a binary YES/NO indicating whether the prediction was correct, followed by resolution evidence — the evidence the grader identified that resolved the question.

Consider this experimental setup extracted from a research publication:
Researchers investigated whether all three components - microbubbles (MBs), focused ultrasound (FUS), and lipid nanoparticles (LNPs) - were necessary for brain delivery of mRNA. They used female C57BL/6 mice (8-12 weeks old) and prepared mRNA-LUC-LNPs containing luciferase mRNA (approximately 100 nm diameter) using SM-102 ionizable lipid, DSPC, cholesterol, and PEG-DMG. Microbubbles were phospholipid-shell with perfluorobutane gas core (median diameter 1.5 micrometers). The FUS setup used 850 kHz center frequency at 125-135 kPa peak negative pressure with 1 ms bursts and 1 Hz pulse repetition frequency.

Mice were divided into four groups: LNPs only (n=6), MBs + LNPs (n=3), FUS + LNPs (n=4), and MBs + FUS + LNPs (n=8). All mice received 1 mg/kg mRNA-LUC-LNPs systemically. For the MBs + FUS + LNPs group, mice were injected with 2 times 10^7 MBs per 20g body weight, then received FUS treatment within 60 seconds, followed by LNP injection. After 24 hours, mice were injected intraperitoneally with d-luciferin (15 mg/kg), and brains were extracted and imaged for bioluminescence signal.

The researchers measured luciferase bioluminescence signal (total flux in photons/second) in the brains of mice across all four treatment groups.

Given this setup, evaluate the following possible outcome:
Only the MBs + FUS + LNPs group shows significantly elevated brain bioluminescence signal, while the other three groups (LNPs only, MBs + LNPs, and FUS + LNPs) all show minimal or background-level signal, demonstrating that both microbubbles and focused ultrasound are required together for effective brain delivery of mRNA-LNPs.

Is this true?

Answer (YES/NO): YES